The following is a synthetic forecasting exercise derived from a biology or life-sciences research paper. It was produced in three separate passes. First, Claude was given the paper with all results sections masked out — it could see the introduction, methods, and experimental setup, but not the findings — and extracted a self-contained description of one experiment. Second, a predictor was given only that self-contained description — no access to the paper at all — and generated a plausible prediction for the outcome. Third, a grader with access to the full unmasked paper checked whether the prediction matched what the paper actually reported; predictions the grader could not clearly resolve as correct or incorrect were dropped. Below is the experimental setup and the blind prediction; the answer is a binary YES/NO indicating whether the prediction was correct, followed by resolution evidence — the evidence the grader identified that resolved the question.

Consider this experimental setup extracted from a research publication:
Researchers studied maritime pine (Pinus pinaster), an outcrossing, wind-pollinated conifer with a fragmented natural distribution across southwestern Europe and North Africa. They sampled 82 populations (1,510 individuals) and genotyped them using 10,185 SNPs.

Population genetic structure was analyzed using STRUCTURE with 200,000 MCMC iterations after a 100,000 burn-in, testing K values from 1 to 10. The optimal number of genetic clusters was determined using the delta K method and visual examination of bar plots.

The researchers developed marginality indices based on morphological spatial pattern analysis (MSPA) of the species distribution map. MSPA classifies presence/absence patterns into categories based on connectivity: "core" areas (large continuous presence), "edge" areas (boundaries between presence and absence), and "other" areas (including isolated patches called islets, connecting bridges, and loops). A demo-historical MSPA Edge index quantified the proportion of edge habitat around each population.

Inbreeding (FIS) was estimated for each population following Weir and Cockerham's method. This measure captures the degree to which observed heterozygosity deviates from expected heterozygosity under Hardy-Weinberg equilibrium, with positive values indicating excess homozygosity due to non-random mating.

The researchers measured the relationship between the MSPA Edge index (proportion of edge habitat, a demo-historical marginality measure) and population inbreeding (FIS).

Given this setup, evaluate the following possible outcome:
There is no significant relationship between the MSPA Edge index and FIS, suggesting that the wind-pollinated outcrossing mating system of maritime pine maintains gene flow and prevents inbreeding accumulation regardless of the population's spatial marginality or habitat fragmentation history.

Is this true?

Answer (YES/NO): YES